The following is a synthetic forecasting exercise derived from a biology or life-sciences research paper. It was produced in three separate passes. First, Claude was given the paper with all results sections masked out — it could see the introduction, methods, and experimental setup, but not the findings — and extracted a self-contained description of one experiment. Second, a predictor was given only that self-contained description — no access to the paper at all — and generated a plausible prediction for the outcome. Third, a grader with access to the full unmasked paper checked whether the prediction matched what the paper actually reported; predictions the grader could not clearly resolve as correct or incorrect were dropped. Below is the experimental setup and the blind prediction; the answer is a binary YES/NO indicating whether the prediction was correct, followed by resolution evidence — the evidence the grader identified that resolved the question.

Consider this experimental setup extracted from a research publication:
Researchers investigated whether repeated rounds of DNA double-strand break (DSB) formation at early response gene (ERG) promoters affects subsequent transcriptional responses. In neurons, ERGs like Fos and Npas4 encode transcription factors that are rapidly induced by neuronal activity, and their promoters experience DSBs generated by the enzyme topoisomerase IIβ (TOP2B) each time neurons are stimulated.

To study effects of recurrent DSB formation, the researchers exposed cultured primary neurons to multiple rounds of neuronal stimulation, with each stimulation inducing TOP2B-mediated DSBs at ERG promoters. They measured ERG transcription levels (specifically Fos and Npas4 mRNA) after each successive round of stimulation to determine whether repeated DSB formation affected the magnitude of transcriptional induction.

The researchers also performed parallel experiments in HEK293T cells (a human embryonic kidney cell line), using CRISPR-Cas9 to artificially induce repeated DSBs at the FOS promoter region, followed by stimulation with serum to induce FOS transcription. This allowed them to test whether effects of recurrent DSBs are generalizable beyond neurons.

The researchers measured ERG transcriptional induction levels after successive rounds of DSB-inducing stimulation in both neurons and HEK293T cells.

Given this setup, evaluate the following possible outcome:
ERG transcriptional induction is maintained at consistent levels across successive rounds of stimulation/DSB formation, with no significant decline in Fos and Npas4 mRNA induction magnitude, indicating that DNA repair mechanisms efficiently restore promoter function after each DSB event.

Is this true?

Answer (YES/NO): NO